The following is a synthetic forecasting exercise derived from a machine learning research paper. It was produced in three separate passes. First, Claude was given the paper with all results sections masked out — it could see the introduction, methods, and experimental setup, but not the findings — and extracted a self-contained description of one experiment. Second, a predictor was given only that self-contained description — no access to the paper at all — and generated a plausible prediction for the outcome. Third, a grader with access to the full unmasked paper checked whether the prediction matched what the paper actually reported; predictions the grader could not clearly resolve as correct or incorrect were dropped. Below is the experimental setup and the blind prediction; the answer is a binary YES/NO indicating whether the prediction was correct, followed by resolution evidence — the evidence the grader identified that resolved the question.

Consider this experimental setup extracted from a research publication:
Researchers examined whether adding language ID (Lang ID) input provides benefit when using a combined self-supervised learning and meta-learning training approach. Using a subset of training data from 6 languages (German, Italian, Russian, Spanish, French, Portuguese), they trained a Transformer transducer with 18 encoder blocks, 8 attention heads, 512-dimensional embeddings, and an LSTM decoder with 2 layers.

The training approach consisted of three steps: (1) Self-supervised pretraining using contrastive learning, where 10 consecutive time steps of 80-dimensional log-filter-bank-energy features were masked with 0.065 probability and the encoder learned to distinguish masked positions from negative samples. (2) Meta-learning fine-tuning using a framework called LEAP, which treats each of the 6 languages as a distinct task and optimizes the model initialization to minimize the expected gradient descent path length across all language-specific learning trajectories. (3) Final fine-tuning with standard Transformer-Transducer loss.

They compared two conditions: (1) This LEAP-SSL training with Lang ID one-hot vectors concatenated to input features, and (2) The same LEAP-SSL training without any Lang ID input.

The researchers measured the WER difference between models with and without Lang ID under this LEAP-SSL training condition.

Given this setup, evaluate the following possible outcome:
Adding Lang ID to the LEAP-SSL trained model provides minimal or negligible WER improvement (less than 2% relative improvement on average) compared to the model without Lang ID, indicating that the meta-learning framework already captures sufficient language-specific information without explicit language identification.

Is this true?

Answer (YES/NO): NO